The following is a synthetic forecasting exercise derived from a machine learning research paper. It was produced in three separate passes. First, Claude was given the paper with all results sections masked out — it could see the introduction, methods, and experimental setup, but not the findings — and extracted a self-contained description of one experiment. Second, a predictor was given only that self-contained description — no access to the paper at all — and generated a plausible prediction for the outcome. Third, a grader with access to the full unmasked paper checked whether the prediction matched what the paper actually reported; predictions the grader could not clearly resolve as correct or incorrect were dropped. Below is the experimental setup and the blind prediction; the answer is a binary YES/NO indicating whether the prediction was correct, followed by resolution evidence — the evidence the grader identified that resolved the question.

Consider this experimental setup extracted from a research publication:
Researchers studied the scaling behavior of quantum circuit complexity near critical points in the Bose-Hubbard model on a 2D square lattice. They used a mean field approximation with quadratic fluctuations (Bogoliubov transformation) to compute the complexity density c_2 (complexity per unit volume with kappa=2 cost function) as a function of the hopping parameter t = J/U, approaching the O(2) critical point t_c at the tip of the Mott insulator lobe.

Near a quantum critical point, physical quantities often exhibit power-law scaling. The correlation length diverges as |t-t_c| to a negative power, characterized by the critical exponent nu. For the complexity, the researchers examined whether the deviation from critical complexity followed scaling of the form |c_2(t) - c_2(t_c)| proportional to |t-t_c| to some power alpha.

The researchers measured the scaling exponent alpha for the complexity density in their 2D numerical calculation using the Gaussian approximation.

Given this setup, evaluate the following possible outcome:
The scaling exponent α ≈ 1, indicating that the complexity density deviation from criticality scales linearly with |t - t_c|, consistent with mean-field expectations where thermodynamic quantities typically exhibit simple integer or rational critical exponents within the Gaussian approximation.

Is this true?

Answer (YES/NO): YES